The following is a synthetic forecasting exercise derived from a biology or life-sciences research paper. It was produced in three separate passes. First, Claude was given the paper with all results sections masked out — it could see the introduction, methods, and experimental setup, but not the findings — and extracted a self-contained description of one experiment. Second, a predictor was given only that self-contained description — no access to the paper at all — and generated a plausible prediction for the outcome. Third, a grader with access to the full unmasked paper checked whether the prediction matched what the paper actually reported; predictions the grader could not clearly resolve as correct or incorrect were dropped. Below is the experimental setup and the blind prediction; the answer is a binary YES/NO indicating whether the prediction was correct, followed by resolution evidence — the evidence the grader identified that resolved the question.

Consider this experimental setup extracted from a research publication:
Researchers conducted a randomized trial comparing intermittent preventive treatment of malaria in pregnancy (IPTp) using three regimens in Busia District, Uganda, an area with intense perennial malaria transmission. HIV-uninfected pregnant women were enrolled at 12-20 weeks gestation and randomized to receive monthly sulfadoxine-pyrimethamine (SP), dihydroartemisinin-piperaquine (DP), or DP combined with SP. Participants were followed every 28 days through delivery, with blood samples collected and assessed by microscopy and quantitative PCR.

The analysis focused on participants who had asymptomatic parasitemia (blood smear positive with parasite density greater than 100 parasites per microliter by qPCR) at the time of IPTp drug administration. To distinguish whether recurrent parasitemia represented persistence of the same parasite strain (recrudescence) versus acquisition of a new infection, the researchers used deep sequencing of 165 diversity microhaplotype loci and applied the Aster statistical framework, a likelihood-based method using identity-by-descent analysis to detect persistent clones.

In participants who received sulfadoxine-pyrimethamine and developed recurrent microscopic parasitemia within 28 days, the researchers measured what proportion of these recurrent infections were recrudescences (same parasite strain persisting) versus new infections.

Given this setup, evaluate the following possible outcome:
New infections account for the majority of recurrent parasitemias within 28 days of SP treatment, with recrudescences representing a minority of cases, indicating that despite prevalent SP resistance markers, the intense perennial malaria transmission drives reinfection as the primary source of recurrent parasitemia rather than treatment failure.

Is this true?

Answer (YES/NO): NO